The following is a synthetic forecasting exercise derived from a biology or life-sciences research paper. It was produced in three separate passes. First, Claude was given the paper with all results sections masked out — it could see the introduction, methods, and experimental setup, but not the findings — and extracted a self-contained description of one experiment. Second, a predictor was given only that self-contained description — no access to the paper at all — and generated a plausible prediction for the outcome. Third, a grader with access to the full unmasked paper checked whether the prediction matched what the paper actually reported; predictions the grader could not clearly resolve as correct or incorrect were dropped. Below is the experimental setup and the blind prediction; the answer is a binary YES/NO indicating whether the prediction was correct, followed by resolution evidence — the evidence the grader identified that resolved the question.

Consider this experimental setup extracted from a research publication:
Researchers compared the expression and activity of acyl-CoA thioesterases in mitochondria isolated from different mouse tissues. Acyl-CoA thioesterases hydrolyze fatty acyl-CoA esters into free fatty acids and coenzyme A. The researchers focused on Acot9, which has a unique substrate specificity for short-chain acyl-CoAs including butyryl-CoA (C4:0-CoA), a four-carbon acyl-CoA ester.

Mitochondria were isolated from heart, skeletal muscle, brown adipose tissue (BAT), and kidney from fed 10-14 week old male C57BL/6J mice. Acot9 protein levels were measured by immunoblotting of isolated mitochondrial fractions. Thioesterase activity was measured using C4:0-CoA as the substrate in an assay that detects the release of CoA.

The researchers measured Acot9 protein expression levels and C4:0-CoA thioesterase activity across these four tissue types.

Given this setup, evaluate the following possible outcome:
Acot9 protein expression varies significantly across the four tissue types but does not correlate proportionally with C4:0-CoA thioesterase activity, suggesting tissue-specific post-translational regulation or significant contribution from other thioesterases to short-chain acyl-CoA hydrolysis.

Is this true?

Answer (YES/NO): NO